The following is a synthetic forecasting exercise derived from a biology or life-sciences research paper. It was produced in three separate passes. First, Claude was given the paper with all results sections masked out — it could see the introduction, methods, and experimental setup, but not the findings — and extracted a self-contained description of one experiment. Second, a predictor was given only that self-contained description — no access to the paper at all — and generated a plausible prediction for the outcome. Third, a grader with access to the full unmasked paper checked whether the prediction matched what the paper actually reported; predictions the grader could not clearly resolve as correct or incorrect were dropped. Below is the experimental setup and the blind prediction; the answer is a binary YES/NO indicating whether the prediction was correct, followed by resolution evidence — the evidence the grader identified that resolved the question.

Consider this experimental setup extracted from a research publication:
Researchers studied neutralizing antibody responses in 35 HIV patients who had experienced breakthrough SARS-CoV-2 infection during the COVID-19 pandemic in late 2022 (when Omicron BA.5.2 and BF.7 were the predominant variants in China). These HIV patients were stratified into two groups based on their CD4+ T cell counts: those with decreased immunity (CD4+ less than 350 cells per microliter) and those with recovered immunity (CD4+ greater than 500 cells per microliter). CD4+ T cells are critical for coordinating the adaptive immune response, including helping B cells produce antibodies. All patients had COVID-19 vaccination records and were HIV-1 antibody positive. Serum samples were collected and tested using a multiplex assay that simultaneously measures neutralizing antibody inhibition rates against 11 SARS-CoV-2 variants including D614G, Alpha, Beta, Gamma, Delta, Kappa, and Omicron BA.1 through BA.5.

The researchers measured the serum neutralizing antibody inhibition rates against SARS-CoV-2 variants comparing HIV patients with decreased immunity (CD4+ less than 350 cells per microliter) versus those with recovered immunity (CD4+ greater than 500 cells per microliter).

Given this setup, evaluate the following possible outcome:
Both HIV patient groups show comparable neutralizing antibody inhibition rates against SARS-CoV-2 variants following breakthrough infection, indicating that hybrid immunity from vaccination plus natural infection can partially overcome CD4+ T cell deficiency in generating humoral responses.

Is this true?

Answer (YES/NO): NO